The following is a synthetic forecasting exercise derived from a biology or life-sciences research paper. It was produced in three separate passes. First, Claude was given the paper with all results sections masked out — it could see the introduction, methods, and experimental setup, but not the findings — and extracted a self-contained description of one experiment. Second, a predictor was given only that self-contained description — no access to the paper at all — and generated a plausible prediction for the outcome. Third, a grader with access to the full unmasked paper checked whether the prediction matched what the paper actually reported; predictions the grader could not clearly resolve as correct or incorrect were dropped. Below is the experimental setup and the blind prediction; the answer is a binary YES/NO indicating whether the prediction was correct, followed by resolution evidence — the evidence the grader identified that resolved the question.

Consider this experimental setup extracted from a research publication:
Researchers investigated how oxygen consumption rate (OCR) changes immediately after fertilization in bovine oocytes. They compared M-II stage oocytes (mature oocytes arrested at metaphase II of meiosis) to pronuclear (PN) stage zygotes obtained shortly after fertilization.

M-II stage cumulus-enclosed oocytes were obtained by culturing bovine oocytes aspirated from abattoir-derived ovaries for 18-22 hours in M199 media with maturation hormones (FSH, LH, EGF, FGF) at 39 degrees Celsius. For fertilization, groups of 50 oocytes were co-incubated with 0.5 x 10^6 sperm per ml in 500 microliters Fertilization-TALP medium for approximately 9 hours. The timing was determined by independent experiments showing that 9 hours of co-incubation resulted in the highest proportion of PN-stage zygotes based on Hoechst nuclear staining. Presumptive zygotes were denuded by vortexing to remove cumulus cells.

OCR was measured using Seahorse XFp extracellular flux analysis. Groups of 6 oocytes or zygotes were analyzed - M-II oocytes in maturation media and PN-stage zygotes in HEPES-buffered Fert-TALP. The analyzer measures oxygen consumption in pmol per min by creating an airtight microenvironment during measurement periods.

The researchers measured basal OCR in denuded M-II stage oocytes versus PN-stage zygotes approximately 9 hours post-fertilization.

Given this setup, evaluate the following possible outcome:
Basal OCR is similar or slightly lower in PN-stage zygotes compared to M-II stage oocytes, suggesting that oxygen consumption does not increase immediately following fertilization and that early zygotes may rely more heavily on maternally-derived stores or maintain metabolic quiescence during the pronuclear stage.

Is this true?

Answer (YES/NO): NO